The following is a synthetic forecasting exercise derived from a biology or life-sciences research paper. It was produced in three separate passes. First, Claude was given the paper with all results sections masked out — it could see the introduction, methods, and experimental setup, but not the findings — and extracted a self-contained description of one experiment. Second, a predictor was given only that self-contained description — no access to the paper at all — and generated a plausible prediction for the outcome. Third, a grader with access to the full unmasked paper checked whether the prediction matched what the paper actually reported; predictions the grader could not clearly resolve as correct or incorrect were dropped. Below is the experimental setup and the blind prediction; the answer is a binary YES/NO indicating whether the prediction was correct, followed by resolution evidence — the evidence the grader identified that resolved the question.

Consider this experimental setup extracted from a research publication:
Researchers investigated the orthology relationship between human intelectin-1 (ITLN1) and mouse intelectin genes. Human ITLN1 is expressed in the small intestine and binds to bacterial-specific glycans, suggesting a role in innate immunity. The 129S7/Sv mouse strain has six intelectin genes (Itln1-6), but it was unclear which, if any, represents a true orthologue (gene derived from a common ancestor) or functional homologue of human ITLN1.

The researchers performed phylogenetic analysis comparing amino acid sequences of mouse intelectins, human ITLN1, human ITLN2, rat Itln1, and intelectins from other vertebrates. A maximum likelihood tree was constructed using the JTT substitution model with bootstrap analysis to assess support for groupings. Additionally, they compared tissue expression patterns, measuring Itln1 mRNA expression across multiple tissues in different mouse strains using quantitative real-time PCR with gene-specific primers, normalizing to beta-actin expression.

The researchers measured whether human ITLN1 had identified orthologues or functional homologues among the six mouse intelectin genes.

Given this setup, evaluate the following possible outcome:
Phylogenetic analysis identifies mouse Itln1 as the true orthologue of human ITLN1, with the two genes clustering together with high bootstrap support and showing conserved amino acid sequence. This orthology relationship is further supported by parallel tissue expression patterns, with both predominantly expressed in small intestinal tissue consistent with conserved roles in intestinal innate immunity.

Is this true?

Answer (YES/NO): NO